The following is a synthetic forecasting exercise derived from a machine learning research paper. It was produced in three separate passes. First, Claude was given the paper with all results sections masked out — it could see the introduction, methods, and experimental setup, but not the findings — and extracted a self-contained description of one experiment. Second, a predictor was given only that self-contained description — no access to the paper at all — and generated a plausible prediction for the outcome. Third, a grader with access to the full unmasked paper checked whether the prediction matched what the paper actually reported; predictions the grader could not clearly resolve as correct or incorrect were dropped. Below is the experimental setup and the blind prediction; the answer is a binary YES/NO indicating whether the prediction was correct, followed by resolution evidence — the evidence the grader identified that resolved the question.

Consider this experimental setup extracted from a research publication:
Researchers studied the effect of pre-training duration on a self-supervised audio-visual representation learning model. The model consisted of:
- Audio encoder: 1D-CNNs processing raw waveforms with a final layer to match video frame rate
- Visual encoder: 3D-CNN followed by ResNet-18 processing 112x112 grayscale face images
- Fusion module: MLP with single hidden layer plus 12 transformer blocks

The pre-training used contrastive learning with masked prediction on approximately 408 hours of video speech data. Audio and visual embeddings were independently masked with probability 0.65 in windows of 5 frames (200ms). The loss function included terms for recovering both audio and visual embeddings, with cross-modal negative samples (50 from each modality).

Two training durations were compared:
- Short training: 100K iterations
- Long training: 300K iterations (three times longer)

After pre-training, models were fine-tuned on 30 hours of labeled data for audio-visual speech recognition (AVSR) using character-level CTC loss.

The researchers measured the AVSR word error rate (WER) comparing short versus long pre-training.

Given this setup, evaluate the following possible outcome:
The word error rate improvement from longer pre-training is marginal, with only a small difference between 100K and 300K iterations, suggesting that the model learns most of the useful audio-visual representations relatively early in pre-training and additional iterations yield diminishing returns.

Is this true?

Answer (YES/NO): NO